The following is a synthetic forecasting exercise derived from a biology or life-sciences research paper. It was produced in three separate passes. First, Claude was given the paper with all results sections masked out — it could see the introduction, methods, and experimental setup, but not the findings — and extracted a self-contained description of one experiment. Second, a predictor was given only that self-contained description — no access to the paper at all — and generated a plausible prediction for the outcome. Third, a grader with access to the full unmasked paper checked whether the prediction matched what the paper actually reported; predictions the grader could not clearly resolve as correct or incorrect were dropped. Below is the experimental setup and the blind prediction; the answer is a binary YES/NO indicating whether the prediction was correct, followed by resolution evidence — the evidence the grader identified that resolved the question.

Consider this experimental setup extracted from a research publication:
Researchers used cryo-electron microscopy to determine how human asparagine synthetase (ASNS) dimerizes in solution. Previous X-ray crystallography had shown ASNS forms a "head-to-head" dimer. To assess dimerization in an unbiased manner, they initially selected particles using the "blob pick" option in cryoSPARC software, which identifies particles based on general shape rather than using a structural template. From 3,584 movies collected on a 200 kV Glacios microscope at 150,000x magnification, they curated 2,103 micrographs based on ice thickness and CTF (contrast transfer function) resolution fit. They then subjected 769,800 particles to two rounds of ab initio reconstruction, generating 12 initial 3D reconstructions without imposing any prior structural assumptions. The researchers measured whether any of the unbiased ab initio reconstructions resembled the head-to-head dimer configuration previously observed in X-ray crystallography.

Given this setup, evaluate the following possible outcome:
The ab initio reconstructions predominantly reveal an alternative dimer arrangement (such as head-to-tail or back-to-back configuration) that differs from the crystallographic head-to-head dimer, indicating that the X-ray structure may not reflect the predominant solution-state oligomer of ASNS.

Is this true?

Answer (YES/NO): NO